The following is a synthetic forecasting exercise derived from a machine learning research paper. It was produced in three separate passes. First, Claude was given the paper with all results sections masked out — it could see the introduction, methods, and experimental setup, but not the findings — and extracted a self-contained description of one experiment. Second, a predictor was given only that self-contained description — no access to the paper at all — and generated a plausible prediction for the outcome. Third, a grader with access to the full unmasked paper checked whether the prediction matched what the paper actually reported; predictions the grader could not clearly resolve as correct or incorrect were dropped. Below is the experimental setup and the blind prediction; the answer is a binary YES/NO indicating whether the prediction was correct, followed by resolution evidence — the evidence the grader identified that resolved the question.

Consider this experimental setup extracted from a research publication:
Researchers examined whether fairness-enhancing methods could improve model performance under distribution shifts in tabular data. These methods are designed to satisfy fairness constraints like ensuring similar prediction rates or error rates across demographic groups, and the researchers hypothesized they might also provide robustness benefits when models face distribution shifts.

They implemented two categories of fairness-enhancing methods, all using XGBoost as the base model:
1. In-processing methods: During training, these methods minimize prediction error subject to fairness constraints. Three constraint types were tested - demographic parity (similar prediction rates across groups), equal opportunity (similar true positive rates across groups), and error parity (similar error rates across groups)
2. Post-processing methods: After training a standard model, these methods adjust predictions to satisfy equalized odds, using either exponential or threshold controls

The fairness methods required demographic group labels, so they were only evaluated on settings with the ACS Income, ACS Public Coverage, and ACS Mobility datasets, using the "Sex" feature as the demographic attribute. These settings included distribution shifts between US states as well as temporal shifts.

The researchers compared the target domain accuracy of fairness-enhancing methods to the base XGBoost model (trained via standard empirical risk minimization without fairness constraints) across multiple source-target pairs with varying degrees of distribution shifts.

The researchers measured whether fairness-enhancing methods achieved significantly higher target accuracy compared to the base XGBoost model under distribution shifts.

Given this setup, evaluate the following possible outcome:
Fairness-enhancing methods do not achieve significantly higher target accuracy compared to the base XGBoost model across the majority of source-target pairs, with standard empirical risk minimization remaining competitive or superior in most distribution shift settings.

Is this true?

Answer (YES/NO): YES